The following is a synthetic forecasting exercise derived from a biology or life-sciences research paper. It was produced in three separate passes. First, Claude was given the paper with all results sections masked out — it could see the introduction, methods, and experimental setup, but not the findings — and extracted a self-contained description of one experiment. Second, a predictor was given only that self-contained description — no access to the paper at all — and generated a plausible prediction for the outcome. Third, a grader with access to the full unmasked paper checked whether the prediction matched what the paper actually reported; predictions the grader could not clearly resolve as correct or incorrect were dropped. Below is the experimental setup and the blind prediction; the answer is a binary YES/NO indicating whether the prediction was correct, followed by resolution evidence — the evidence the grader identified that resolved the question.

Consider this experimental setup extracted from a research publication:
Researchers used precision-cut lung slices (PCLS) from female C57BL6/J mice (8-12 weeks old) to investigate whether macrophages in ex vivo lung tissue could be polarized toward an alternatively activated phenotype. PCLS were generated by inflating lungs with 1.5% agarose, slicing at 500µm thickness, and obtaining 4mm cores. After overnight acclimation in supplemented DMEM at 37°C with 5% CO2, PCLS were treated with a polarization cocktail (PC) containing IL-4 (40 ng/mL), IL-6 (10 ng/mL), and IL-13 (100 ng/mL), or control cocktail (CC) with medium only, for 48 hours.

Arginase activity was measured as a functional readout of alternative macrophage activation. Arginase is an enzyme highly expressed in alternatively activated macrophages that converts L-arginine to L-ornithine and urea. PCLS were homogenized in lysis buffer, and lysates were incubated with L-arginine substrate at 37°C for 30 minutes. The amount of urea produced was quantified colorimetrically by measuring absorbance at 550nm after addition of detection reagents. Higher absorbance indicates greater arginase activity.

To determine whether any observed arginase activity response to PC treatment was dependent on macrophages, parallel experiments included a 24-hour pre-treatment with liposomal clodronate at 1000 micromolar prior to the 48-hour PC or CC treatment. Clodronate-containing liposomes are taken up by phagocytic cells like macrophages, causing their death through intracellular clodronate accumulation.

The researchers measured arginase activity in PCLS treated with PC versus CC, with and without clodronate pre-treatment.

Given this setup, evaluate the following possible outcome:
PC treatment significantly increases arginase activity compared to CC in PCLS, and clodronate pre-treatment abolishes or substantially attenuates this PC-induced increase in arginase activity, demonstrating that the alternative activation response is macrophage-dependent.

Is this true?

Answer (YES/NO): YES